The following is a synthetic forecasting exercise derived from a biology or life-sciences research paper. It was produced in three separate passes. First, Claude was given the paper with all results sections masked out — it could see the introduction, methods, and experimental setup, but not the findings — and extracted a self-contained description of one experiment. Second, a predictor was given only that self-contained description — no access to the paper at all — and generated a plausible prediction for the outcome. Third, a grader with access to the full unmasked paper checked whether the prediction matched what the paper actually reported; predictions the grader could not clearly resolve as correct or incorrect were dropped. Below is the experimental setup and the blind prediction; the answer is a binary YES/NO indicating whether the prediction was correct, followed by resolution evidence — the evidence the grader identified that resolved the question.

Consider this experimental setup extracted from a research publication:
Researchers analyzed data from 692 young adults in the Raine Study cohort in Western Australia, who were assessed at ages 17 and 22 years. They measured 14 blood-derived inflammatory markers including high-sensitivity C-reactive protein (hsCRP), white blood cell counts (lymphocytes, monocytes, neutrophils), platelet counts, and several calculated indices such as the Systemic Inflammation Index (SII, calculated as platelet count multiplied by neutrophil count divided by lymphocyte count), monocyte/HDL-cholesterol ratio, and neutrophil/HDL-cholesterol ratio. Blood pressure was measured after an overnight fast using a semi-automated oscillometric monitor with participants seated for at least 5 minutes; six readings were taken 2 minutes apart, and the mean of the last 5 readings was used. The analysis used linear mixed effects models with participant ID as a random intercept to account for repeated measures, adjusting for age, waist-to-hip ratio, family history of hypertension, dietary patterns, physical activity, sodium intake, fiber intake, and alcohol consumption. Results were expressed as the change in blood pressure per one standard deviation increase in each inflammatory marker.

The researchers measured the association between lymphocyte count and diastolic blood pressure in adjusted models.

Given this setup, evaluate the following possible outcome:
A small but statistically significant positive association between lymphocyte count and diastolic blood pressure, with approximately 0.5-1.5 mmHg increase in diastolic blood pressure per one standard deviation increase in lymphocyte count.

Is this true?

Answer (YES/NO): NO